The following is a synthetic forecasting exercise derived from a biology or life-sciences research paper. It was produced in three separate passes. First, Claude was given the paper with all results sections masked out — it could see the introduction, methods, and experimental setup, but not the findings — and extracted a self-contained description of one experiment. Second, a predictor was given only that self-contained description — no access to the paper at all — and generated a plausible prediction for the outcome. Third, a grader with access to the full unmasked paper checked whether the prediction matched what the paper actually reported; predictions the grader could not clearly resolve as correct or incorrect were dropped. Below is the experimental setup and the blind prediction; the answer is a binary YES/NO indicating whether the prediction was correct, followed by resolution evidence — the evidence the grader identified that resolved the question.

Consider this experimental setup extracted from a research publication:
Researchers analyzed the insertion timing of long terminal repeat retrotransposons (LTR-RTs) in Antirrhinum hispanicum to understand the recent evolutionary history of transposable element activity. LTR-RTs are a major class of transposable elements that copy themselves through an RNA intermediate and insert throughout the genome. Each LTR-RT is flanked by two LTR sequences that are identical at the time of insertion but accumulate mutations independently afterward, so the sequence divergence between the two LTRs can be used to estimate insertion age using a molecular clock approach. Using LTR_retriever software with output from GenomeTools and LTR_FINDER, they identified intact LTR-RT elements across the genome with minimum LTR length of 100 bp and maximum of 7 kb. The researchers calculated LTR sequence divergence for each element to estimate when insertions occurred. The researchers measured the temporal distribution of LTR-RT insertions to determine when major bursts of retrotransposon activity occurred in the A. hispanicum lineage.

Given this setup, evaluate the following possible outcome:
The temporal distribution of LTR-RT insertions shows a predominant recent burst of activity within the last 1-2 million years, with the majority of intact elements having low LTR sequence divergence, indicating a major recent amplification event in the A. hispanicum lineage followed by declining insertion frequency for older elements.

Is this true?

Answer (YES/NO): YES